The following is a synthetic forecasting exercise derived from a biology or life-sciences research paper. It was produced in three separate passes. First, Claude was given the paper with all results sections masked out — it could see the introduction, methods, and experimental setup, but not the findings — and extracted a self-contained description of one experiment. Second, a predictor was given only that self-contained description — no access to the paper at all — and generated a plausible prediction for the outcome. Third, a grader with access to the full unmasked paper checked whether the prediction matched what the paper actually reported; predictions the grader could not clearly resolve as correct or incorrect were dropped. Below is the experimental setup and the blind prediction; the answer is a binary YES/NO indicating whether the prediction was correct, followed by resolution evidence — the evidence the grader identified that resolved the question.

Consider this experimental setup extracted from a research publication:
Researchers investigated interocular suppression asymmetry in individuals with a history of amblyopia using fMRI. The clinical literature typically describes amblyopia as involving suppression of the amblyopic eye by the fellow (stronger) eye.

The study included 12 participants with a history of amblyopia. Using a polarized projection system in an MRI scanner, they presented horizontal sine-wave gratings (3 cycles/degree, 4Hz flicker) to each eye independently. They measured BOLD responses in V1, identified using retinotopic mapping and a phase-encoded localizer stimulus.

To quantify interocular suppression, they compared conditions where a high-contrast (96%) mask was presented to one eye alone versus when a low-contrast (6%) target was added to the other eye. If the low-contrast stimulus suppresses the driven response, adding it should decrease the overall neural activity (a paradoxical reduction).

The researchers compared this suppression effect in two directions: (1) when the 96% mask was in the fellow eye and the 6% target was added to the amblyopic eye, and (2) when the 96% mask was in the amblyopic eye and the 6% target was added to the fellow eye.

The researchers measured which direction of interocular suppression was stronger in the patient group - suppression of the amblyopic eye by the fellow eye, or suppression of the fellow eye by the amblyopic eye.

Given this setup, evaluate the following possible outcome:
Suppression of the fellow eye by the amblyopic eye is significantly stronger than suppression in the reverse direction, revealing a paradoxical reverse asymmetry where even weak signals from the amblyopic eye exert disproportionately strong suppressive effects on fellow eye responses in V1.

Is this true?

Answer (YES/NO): YES